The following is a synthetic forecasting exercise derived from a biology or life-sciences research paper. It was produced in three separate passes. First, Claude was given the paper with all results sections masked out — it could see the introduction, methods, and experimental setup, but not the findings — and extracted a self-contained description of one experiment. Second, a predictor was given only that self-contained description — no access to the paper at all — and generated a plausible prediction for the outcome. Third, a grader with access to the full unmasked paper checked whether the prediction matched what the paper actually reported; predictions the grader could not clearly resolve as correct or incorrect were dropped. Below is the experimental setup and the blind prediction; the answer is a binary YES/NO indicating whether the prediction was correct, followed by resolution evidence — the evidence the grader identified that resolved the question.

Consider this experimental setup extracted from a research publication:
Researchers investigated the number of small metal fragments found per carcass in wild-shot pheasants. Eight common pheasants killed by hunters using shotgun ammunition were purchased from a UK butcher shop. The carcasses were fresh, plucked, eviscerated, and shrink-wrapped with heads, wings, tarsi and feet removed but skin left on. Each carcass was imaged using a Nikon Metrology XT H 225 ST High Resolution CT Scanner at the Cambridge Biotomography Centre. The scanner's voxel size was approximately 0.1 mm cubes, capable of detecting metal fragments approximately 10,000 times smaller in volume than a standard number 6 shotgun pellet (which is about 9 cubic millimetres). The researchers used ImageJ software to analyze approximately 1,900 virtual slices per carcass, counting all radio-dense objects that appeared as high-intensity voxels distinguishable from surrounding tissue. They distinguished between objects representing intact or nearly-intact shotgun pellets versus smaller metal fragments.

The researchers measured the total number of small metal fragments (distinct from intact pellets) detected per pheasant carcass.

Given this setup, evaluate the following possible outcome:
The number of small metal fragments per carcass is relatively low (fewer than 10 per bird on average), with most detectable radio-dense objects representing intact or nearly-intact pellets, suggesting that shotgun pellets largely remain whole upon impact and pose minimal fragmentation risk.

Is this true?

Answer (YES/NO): NO